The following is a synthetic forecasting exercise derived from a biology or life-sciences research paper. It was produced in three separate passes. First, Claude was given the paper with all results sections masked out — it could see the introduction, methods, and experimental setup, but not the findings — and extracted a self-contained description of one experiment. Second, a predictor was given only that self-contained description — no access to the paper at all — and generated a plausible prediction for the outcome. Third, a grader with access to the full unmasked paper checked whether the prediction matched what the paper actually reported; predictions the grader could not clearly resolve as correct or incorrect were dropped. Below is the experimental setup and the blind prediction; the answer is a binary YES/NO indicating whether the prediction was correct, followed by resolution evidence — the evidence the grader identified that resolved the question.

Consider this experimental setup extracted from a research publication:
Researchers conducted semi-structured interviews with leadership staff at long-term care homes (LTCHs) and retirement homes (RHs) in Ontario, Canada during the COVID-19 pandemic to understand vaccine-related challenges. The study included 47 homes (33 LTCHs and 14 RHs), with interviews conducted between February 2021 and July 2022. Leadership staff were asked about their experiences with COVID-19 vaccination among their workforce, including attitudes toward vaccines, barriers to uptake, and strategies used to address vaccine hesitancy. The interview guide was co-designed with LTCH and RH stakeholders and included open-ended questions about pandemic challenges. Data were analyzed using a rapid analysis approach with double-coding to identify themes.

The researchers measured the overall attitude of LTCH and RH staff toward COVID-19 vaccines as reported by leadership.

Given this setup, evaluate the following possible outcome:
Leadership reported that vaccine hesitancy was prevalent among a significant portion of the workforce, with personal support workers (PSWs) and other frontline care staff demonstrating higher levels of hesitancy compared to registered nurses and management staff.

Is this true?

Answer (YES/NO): NO